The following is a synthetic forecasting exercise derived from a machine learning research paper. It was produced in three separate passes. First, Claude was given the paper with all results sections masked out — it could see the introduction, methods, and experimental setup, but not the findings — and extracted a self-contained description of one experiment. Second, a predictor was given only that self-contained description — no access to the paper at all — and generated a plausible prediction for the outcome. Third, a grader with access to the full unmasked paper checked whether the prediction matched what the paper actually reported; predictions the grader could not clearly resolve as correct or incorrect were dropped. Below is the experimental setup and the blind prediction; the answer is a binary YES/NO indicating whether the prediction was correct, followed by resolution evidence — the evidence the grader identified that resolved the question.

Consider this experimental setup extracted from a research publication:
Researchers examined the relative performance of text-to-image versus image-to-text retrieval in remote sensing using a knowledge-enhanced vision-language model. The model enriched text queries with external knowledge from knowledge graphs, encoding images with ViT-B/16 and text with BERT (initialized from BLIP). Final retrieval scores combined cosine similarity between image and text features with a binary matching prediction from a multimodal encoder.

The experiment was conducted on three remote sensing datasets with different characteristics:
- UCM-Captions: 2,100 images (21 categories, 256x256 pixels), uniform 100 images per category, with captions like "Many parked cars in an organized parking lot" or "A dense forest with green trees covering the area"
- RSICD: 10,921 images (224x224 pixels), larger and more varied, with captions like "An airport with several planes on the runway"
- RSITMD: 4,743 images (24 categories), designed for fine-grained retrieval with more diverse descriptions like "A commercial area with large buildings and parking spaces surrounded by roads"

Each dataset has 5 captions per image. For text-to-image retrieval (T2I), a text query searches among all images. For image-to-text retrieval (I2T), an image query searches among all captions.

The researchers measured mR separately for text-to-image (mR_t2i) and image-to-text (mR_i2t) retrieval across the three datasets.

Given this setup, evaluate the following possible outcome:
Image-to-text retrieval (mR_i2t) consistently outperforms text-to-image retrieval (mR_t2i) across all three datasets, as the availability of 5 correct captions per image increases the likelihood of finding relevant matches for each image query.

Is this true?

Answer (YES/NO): NO